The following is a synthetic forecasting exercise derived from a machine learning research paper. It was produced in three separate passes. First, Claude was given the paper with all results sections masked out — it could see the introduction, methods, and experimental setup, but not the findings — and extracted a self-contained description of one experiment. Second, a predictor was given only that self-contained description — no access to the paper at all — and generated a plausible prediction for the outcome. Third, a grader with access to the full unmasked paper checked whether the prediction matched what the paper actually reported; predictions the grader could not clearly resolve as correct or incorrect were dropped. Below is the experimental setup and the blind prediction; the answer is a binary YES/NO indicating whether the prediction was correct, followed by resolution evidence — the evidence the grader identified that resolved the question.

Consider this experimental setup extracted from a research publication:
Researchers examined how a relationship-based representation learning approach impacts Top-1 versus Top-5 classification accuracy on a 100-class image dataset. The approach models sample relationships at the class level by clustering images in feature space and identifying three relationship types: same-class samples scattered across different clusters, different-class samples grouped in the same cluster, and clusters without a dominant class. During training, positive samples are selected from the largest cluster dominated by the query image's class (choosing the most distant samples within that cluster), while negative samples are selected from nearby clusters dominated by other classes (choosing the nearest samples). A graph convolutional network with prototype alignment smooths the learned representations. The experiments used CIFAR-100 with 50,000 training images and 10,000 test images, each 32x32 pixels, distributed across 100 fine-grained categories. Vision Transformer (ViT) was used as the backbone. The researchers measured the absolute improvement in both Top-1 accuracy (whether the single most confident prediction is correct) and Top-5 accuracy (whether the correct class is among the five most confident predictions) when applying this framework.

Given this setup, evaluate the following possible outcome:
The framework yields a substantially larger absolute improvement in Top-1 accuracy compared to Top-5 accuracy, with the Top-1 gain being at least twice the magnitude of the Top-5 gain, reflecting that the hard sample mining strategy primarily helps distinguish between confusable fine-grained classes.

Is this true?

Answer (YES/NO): NO